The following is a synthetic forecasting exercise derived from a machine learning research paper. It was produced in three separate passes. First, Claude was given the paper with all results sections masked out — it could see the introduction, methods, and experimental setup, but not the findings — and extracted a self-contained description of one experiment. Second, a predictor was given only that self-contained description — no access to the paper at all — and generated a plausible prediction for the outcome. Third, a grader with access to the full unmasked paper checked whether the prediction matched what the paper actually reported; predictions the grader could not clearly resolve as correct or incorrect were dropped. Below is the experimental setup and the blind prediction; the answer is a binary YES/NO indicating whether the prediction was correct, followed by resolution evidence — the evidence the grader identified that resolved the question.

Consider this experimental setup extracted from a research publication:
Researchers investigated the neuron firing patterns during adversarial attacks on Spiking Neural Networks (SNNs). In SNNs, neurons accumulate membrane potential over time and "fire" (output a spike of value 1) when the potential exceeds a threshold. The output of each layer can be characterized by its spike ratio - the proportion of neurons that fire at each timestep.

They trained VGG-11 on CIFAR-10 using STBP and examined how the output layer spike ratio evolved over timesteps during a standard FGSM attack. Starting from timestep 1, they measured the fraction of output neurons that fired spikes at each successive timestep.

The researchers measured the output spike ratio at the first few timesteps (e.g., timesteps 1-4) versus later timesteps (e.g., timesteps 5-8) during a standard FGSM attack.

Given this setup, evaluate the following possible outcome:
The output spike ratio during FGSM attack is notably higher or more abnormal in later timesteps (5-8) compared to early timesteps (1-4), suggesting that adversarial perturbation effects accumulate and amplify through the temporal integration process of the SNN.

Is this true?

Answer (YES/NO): NO